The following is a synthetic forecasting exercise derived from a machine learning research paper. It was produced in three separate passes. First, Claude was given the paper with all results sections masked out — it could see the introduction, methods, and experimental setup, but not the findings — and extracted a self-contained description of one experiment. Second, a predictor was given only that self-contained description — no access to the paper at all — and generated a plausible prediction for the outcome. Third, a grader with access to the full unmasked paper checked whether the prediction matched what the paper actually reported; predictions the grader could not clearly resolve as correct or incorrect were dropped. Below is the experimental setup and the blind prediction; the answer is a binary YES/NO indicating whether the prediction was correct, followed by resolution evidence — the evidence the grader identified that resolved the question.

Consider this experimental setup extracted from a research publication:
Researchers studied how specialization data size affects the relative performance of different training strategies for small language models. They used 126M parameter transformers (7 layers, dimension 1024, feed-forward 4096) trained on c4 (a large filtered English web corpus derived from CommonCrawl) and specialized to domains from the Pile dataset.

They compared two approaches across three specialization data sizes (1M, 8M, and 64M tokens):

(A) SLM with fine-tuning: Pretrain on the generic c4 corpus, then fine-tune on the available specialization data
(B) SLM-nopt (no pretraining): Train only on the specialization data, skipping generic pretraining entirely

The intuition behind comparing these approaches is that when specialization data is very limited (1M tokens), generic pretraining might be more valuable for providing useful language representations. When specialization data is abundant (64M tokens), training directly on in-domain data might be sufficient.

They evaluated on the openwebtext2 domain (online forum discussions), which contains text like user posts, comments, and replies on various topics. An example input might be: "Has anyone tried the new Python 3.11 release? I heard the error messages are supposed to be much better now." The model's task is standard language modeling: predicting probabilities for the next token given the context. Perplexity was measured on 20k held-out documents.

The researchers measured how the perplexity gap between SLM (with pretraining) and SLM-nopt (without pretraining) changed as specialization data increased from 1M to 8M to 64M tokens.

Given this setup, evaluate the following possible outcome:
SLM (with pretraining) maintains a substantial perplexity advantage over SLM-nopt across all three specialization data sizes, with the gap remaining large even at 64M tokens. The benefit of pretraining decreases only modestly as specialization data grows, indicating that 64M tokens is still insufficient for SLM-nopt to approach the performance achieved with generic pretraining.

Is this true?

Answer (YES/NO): NO